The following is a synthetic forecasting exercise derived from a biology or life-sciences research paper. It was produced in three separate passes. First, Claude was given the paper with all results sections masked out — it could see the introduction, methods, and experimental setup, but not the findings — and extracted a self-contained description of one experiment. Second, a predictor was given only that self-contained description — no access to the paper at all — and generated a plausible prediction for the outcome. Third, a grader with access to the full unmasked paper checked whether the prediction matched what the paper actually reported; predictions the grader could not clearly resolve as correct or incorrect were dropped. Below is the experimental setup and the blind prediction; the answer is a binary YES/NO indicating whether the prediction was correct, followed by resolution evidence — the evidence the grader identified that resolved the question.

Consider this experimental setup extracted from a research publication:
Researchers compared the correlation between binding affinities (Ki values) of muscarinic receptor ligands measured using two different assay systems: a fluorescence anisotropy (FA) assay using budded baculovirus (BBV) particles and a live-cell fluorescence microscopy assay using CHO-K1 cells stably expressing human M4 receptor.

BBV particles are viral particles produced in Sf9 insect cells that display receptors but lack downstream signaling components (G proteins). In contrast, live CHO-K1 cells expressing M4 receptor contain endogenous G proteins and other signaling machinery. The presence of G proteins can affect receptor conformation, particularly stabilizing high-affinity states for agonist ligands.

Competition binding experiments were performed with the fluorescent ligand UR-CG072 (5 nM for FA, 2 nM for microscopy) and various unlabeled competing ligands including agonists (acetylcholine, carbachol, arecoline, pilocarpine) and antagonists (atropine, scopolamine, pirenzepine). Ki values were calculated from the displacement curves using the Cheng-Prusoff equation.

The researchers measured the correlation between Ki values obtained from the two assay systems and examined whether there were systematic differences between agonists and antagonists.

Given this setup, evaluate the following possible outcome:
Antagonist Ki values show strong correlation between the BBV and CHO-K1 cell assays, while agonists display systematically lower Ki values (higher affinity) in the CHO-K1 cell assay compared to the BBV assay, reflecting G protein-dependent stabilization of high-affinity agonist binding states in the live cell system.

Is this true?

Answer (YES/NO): YES